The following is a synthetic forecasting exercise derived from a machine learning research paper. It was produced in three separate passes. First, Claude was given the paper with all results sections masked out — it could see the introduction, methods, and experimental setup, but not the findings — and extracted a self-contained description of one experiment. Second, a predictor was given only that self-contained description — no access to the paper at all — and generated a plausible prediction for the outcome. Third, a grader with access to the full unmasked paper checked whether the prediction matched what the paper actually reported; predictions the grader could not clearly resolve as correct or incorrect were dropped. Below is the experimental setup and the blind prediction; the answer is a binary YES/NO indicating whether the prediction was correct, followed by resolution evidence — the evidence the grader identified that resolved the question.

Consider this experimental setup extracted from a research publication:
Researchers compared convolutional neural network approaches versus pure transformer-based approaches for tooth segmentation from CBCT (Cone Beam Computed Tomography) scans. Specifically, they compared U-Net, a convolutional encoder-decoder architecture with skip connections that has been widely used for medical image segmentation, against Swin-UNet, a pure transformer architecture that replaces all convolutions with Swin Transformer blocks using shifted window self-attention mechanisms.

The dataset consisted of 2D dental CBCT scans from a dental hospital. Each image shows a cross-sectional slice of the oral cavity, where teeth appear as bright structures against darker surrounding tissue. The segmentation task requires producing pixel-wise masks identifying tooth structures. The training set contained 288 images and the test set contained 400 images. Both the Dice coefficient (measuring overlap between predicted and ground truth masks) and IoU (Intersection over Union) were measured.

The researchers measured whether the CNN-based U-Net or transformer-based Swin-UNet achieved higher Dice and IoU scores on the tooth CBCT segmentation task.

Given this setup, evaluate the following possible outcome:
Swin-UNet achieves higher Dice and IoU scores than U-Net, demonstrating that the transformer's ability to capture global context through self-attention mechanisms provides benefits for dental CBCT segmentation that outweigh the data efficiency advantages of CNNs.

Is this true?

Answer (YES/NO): NO